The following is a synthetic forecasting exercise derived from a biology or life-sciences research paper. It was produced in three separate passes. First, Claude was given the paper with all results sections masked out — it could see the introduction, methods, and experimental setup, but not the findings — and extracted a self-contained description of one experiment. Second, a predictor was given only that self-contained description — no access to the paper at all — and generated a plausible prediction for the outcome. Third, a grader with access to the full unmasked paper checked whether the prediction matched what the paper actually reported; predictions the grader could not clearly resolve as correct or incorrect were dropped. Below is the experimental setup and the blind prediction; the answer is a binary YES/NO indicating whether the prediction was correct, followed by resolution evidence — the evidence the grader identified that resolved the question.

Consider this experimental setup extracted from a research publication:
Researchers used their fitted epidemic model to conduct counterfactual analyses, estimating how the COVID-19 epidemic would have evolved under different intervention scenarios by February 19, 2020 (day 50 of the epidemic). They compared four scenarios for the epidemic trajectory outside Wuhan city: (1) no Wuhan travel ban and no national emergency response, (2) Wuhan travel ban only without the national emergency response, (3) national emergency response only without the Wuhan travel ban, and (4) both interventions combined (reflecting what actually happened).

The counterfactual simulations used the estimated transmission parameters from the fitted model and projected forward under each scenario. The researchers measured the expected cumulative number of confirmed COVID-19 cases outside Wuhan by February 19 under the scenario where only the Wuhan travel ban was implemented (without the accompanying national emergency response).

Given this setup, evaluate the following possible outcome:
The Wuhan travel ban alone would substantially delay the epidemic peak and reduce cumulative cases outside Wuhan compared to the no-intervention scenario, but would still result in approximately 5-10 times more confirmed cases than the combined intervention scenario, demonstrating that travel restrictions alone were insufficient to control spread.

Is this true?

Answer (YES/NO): NO